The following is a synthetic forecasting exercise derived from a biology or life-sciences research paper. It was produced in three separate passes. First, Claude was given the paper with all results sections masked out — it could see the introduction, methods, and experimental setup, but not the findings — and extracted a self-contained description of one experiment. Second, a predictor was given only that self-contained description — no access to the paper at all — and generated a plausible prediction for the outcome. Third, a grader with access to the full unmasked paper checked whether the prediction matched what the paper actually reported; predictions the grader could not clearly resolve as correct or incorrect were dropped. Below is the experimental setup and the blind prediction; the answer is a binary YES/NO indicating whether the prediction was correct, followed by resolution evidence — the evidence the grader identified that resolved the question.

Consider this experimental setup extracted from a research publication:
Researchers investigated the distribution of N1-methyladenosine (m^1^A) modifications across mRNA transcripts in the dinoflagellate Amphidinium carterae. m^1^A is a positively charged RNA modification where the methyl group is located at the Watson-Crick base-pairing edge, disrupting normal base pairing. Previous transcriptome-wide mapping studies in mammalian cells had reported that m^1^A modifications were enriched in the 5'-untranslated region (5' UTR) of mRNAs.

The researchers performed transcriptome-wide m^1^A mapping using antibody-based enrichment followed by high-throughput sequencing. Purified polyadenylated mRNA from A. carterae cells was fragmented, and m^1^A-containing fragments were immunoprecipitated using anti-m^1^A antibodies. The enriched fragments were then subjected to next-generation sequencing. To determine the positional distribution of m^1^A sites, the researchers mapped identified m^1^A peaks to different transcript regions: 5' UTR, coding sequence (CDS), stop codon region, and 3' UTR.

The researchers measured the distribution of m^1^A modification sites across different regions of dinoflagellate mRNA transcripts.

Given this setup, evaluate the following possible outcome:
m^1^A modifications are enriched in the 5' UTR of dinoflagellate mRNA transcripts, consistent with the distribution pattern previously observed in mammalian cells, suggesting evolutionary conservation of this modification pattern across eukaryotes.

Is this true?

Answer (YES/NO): NO